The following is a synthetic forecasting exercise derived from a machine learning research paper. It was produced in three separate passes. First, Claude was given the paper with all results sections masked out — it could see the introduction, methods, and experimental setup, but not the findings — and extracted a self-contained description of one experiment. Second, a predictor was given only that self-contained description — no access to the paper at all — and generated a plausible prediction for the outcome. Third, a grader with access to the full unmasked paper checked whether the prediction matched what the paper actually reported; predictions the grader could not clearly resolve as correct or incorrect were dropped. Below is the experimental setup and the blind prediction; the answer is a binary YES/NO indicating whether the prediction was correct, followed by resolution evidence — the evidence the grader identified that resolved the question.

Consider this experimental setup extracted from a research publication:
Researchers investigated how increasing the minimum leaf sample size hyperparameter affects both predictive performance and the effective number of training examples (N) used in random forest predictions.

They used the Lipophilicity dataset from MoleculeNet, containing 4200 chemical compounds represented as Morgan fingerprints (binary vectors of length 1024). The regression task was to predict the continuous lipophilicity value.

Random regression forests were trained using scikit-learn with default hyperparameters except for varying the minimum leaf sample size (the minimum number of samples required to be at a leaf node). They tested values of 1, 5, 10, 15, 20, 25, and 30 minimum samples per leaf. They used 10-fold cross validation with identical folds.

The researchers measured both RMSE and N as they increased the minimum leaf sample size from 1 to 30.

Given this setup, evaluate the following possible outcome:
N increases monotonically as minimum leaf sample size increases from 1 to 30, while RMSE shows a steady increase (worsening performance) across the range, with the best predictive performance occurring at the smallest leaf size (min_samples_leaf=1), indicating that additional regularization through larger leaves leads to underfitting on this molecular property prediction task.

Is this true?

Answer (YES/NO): YES